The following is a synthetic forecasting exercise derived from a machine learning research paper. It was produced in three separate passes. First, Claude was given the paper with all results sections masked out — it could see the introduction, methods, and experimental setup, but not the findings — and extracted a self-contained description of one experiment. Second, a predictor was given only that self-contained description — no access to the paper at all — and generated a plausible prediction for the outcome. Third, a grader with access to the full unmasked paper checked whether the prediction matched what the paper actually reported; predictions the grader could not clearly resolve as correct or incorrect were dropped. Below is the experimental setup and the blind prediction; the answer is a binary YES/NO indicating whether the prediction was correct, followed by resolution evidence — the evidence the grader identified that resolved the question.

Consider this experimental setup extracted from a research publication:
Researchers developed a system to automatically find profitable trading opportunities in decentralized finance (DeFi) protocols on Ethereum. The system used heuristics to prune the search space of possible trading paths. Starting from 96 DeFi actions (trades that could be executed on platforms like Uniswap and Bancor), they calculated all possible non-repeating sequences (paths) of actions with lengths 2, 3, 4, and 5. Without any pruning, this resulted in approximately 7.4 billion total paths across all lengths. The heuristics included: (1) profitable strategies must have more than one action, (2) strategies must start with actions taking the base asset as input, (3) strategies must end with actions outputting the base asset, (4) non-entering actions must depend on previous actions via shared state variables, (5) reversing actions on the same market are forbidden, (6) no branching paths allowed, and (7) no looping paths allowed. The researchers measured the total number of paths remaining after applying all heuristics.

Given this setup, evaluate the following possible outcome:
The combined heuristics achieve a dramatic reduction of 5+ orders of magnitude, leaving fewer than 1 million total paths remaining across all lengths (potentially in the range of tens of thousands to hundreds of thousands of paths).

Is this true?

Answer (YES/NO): NO